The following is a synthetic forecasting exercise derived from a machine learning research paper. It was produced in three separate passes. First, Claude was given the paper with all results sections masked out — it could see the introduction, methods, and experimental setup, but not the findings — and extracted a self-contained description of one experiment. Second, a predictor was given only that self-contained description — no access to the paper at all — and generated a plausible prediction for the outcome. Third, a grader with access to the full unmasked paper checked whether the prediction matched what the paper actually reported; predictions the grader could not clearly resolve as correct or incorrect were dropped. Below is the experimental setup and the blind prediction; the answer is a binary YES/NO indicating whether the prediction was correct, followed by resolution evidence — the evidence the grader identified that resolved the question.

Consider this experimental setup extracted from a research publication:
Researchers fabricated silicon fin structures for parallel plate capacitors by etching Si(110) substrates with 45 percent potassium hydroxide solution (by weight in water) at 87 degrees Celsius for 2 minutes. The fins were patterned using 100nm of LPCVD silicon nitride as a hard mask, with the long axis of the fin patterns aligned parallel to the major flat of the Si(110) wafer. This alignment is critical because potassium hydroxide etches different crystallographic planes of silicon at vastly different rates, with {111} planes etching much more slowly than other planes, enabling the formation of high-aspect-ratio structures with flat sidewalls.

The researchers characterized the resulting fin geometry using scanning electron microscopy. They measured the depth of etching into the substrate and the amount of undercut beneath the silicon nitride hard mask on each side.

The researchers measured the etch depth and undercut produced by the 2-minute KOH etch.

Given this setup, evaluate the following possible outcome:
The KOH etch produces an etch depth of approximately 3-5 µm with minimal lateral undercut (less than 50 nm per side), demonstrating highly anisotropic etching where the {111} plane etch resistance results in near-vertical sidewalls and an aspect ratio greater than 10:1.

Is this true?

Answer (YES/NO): YES